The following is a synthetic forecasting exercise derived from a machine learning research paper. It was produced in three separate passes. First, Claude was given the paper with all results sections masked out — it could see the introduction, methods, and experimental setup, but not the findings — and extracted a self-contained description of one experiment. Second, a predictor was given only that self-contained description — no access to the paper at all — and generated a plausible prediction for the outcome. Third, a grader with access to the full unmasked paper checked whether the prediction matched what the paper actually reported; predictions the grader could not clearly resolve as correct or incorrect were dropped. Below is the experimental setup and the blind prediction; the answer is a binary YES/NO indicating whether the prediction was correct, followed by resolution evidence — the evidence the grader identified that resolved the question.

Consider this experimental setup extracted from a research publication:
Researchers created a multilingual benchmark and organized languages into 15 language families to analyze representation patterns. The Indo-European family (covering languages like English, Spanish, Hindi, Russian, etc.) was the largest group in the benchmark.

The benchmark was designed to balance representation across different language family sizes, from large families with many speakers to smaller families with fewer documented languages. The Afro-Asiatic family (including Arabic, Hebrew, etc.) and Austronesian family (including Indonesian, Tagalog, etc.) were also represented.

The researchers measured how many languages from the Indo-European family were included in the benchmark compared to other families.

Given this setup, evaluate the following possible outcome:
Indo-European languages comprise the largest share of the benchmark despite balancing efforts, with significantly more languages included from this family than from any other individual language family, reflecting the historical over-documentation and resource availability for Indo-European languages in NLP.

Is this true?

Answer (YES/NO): YES